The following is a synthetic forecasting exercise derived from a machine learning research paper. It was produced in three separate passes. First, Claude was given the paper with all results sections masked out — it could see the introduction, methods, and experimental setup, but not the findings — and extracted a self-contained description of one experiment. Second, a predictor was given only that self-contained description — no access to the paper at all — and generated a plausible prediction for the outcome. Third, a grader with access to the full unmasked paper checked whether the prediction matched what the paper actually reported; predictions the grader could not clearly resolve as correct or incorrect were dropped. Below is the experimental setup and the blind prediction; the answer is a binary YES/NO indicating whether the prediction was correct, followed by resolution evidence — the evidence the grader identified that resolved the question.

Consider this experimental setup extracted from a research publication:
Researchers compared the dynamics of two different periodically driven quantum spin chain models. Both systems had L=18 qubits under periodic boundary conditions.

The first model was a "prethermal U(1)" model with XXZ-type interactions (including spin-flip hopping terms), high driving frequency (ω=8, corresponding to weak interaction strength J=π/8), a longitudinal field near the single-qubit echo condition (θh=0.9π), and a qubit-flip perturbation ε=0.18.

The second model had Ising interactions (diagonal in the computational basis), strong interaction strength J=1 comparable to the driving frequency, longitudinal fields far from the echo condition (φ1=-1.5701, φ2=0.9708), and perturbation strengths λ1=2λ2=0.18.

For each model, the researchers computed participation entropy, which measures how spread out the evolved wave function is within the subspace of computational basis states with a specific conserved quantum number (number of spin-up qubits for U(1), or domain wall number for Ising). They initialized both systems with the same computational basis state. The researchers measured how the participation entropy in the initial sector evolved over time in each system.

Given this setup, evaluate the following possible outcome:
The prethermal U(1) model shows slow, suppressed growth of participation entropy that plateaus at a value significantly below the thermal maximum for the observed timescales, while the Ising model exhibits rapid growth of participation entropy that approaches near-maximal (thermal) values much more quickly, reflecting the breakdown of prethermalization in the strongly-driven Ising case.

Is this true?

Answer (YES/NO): NO